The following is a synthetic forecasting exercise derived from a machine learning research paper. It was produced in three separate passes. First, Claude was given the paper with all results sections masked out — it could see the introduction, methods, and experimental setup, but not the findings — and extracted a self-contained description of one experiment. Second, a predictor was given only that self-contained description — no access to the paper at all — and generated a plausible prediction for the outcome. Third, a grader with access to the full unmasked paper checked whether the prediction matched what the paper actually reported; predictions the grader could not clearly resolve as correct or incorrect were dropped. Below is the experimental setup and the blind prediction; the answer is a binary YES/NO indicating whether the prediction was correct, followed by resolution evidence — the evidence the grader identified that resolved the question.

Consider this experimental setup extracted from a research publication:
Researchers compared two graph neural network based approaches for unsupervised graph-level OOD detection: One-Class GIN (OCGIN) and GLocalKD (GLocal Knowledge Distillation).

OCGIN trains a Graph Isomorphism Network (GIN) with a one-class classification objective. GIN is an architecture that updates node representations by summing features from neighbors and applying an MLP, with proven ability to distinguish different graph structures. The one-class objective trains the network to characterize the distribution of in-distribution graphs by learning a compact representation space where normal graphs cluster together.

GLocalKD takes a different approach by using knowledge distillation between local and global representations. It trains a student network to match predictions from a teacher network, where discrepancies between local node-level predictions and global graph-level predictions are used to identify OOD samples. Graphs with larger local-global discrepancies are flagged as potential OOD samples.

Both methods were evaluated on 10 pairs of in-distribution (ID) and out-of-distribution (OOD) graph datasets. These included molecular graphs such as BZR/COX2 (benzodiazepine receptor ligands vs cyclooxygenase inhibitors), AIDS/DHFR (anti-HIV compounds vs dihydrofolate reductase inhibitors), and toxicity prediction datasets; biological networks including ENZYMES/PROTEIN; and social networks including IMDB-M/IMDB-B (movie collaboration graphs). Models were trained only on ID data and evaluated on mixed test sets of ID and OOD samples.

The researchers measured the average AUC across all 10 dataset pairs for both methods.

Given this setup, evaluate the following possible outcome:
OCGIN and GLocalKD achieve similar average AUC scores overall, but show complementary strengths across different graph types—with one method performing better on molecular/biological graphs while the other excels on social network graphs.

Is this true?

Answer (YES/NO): NO